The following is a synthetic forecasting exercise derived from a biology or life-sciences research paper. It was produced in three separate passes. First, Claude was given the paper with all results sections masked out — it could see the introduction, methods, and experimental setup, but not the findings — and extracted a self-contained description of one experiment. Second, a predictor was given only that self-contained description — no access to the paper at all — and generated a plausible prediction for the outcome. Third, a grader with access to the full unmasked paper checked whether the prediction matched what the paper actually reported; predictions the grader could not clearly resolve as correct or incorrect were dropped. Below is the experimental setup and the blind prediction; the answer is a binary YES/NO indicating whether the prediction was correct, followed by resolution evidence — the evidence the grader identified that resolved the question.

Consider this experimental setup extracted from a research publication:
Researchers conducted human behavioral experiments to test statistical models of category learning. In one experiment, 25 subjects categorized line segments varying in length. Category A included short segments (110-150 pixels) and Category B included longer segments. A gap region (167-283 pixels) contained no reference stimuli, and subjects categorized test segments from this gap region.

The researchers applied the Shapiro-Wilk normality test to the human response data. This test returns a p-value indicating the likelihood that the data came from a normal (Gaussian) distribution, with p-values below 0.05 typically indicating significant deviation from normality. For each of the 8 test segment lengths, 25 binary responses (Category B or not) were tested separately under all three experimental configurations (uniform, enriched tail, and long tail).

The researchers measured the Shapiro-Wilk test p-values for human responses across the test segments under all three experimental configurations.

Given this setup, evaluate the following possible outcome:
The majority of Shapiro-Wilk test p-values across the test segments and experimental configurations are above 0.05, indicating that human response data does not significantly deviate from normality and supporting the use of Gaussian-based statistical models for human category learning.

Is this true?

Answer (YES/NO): NO